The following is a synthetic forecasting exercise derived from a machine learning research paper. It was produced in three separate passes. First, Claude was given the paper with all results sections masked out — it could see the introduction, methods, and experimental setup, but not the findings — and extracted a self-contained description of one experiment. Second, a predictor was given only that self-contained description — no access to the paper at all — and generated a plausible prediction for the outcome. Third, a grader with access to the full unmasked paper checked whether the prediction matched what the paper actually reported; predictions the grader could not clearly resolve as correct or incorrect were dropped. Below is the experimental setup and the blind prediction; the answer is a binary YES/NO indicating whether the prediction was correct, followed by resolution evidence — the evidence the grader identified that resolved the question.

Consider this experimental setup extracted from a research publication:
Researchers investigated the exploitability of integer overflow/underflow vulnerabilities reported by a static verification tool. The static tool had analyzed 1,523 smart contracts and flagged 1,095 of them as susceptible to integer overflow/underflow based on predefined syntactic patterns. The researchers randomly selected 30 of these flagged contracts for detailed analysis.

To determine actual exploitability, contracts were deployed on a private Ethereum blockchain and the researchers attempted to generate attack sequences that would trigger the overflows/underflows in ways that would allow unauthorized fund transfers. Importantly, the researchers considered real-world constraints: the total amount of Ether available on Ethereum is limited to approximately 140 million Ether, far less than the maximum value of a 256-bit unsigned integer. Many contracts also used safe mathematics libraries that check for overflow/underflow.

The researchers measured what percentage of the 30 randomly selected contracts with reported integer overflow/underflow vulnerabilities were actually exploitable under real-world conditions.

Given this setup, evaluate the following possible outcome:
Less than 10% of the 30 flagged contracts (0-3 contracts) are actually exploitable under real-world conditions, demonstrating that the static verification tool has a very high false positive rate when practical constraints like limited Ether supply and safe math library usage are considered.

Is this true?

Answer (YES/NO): NO